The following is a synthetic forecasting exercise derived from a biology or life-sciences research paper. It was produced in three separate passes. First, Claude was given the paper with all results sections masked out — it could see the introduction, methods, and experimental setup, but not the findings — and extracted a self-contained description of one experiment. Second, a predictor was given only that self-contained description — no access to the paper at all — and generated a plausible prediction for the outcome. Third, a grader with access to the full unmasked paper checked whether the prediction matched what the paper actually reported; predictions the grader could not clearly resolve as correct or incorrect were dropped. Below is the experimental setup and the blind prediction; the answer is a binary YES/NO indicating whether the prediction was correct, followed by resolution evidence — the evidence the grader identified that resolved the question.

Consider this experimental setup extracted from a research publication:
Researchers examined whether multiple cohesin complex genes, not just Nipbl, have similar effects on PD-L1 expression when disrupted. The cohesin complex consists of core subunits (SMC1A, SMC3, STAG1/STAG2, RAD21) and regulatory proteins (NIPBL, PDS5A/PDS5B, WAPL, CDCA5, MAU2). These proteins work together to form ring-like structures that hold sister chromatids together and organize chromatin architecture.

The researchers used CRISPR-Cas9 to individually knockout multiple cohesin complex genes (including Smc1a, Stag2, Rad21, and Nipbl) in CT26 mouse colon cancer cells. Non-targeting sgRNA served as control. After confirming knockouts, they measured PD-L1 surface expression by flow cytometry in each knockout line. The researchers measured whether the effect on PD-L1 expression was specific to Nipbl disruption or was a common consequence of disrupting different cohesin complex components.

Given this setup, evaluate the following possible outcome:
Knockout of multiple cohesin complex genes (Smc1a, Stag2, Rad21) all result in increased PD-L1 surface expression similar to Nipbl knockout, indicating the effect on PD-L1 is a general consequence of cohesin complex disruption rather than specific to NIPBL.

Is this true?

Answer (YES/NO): YES